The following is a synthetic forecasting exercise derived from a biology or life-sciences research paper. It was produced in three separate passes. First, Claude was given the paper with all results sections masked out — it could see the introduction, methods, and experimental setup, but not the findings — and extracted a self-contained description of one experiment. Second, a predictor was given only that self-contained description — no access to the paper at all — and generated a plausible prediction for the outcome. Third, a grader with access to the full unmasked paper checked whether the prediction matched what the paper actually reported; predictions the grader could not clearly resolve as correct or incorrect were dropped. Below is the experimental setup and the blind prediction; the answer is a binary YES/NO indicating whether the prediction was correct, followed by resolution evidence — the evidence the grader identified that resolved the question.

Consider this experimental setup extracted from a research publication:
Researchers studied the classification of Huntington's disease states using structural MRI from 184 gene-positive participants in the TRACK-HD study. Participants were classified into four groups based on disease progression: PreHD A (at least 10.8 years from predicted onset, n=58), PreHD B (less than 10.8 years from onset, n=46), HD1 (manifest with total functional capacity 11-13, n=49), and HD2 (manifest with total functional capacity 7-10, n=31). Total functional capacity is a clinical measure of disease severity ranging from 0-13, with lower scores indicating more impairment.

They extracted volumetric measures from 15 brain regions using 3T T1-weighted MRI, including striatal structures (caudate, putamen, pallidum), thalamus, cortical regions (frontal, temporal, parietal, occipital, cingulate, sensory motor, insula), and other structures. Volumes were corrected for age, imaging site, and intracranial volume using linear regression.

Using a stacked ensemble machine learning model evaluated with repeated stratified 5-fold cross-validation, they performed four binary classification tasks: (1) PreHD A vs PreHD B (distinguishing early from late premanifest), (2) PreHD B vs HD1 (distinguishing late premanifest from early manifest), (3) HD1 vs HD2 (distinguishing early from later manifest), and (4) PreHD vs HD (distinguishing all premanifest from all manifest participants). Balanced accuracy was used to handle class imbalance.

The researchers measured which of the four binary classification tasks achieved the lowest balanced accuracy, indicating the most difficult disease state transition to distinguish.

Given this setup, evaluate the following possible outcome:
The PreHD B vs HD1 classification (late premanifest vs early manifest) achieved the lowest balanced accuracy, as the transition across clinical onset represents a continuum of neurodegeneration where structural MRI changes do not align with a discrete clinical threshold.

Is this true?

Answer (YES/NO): NO